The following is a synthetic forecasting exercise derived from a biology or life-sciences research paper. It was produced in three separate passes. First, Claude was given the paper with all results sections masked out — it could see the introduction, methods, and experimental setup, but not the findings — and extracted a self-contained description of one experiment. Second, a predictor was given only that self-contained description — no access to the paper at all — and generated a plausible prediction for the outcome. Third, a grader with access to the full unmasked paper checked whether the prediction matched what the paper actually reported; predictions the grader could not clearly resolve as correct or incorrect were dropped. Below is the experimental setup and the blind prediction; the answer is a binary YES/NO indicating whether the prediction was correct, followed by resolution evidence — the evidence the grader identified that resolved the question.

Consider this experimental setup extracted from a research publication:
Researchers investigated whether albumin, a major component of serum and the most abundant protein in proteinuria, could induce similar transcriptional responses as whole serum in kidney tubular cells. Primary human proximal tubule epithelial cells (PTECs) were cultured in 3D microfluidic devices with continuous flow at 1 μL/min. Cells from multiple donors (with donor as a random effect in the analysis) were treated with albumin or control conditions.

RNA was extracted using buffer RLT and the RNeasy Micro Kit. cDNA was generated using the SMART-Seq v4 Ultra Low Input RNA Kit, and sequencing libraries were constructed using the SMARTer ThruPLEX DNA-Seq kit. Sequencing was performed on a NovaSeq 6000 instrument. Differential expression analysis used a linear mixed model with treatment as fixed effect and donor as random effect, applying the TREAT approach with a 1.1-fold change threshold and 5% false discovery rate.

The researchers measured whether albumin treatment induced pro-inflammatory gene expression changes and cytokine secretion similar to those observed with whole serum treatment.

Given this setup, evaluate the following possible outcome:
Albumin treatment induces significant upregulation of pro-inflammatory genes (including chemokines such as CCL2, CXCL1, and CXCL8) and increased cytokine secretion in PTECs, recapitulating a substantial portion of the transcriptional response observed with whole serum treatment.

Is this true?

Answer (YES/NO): NO